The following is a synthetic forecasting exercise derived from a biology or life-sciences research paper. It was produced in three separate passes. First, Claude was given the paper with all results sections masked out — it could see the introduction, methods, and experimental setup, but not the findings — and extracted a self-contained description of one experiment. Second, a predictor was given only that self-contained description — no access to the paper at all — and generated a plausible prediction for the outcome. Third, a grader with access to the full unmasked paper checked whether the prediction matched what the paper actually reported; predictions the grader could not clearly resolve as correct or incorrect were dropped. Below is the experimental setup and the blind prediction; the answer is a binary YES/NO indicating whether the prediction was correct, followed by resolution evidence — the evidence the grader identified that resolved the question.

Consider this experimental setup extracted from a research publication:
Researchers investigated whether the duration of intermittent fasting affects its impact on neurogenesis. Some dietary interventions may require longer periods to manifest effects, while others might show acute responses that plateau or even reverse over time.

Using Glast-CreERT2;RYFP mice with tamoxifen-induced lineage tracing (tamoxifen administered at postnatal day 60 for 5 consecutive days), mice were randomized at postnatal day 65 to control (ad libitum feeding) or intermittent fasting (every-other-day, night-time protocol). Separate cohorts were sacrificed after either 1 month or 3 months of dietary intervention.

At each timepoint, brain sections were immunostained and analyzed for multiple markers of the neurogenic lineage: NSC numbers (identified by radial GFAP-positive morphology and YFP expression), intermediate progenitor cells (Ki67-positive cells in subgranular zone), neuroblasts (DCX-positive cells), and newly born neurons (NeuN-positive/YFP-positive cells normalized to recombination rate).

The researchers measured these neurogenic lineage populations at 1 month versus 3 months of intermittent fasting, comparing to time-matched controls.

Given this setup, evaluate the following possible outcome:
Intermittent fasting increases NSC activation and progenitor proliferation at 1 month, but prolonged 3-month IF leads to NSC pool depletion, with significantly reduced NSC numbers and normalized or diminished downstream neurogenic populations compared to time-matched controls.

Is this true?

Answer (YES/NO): NO